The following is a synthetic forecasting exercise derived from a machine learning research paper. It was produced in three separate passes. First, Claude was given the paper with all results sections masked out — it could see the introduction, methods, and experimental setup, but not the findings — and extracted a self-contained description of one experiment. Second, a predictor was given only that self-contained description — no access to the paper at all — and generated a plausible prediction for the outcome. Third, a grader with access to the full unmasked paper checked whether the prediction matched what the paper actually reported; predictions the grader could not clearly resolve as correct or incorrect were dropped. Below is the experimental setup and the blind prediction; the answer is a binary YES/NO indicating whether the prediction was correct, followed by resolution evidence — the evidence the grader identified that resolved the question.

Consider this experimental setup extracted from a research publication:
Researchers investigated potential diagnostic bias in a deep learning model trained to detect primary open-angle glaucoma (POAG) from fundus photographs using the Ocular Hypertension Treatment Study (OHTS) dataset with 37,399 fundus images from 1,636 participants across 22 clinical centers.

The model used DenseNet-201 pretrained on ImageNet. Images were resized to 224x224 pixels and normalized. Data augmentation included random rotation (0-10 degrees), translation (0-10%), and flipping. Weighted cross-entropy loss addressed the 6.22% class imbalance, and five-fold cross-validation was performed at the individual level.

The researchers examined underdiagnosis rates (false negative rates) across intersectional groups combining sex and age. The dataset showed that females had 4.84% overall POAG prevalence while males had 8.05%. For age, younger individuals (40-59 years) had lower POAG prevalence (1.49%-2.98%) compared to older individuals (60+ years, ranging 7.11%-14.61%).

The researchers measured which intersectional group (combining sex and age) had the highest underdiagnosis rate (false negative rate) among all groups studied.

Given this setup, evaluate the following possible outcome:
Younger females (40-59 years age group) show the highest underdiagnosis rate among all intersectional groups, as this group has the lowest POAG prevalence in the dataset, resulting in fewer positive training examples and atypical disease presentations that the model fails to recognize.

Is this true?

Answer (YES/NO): YES